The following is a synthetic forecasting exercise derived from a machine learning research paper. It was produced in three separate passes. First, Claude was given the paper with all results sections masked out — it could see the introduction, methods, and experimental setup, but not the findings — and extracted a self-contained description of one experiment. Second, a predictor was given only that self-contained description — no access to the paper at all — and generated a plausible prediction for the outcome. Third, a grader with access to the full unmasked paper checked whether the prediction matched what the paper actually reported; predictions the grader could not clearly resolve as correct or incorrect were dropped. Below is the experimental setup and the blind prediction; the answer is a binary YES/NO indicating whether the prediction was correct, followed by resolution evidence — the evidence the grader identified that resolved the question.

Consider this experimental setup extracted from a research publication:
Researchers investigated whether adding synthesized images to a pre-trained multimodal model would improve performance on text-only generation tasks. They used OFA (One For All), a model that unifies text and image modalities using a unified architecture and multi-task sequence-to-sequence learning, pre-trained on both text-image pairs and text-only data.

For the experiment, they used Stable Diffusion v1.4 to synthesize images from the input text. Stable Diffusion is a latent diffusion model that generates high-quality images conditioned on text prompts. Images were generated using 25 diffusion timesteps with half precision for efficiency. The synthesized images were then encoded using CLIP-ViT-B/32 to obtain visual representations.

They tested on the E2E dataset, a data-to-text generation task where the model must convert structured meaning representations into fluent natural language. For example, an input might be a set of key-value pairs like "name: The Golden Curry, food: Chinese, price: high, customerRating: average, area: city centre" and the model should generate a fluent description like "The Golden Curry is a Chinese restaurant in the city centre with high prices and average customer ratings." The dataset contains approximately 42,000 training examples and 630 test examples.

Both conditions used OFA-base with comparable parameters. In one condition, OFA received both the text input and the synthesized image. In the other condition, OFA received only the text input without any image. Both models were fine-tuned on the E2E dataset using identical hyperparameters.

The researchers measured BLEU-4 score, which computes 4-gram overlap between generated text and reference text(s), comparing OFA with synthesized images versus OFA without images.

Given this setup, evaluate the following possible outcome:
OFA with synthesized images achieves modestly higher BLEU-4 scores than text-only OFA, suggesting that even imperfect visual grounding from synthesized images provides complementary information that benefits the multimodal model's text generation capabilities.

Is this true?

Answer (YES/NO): NO